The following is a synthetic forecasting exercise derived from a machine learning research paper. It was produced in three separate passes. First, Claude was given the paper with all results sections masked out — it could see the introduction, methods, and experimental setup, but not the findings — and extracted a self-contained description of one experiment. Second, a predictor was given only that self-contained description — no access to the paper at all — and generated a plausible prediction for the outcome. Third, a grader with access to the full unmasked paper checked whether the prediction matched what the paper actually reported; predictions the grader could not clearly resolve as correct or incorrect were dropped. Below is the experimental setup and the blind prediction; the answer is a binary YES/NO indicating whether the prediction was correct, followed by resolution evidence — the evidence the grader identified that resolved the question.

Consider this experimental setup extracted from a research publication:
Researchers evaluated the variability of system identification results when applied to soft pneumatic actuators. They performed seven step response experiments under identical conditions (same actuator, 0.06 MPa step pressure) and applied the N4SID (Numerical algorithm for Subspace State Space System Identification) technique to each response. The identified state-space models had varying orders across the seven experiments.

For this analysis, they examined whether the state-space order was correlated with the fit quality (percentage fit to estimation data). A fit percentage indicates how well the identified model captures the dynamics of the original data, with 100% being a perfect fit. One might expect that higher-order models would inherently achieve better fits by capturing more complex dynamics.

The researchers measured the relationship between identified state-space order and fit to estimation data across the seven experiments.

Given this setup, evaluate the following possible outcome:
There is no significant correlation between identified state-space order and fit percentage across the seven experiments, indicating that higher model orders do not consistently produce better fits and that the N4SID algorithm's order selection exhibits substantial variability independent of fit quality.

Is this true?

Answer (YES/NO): YES